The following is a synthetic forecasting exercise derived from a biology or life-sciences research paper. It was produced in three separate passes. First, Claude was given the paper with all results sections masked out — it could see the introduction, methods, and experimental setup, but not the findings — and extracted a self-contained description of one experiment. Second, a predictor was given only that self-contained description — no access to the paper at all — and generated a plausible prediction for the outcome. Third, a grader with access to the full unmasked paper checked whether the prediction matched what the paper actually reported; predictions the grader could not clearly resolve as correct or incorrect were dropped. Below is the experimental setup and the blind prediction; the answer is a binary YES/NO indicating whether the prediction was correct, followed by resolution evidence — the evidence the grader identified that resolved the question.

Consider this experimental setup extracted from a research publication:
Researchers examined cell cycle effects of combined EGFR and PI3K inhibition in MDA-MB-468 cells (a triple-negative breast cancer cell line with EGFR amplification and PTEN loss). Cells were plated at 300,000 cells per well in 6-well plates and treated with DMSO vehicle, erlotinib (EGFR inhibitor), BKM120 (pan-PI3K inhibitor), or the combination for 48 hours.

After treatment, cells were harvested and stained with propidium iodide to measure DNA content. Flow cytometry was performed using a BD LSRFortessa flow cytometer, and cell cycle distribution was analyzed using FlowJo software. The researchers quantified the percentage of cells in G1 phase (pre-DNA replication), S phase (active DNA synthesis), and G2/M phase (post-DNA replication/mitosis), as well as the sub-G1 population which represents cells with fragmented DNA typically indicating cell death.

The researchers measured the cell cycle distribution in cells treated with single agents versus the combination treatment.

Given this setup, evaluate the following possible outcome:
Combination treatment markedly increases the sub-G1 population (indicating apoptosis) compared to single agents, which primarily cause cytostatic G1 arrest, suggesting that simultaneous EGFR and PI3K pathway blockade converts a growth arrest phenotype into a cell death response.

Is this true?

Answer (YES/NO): YES